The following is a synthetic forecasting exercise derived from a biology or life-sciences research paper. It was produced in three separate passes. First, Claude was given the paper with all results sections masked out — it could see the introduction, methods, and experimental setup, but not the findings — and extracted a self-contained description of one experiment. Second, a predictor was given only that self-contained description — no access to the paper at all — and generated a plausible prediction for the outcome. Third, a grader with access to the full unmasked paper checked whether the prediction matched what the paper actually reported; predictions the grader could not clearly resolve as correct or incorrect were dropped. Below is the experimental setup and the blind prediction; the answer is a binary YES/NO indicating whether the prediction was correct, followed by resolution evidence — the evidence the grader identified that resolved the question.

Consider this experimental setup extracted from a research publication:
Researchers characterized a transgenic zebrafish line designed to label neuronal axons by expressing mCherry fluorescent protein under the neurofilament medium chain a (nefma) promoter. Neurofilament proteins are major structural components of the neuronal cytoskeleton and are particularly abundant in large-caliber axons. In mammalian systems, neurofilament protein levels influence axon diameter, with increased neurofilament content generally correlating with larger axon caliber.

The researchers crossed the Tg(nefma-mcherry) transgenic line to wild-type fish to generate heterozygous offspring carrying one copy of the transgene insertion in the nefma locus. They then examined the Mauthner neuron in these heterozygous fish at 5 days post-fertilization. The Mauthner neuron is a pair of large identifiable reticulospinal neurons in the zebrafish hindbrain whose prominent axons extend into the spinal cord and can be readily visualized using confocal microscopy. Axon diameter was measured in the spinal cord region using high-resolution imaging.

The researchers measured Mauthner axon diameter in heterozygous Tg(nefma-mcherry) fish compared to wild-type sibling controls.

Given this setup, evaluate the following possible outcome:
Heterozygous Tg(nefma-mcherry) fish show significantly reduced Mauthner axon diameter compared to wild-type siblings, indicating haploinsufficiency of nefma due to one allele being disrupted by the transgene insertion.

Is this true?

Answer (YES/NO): YES